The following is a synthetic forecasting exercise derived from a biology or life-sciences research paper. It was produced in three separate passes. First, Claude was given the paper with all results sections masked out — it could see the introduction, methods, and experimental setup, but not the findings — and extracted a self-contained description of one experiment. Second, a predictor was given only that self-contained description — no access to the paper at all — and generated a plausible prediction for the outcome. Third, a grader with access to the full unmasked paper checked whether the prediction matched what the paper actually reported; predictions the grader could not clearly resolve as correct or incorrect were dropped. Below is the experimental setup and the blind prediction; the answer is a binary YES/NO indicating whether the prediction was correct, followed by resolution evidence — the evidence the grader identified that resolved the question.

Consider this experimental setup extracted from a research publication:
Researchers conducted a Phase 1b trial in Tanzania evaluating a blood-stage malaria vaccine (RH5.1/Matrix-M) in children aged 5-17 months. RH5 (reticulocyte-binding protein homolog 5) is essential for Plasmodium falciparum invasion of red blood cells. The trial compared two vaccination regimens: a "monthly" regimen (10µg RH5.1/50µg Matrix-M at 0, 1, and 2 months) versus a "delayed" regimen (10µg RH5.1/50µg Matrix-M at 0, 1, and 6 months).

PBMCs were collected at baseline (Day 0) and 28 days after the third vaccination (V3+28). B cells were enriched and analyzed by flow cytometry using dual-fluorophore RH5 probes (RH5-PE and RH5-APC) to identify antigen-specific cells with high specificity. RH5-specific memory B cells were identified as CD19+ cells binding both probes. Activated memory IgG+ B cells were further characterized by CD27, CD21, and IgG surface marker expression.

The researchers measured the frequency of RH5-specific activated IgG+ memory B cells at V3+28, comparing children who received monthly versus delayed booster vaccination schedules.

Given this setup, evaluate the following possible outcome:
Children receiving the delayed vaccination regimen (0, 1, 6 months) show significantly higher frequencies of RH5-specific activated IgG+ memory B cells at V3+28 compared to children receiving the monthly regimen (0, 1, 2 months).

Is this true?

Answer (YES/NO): YES